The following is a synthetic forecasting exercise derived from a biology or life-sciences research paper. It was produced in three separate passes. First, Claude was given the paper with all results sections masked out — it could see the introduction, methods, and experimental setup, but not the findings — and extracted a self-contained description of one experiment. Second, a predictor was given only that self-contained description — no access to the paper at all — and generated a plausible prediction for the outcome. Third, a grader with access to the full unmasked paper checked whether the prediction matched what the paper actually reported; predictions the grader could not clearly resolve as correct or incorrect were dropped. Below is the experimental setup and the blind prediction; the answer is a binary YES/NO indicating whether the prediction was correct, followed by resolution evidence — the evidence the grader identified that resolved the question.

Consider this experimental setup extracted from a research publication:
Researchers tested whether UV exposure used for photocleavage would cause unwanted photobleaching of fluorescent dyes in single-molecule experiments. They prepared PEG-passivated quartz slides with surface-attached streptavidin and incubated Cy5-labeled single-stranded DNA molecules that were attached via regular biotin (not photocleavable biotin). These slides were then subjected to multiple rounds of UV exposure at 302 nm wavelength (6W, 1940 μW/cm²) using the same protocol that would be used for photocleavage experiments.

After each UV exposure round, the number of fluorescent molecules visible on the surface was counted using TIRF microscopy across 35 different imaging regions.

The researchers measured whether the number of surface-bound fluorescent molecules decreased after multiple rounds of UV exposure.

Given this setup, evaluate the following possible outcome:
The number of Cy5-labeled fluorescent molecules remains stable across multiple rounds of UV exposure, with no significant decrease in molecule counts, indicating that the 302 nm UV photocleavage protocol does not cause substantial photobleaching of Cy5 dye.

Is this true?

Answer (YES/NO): YES